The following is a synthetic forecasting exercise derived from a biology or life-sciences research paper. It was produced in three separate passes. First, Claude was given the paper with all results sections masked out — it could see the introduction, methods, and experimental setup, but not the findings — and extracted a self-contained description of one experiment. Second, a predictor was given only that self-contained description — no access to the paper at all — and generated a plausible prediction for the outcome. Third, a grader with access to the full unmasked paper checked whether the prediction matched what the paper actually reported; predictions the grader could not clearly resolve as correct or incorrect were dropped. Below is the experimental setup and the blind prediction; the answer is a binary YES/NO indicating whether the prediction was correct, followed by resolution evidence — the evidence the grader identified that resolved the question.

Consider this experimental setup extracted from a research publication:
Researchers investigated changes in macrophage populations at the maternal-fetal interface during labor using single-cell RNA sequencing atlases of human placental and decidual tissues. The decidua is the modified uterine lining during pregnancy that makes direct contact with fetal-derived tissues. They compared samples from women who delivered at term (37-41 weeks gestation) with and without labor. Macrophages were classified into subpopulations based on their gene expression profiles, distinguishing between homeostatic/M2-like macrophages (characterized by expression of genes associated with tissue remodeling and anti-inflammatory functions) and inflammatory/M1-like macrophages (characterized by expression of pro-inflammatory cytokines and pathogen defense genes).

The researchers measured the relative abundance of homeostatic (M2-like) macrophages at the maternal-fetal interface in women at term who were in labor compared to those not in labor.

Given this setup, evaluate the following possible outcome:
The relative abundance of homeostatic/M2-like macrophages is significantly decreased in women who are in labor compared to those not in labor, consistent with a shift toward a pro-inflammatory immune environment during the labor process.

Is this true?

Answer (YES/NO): YES